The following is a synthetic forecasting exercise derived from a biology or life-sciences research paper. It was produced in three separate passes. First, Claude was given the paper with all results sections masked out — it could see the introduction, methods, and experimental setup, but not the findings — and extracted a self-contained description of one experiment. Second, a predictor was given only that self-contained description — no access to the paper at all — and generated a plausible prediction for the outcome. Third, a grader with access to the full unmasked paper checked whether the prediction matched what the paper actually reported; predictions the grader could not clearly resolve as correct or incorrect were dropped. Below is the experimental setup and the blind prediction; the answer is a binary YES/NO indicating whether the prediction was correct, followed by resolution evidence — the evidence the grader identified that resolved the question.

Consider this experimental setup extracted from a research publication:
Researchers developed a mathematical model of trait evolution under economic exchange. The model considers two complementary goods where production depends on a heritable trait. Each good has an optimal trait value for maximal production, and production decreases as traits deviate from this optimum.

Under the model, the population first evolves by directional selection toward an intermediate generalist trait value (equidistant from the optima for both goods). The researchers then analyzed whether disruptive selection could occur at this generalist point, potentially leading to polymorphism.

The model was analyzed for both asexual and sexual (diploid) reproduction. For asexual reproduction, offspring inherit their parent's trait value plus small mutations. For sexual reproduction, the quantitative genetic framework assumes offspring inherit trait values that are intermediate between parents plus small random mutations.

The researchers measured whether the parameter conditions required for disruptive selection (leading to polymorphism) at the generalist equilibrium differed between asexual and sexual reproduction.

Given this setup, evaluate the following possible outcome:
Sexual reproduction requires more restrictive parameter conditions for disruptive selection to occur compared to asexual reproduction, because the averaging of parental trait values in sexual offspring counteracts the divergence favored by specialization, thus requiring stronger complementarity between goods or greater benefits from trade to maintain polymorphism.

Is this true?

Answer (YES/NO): NO